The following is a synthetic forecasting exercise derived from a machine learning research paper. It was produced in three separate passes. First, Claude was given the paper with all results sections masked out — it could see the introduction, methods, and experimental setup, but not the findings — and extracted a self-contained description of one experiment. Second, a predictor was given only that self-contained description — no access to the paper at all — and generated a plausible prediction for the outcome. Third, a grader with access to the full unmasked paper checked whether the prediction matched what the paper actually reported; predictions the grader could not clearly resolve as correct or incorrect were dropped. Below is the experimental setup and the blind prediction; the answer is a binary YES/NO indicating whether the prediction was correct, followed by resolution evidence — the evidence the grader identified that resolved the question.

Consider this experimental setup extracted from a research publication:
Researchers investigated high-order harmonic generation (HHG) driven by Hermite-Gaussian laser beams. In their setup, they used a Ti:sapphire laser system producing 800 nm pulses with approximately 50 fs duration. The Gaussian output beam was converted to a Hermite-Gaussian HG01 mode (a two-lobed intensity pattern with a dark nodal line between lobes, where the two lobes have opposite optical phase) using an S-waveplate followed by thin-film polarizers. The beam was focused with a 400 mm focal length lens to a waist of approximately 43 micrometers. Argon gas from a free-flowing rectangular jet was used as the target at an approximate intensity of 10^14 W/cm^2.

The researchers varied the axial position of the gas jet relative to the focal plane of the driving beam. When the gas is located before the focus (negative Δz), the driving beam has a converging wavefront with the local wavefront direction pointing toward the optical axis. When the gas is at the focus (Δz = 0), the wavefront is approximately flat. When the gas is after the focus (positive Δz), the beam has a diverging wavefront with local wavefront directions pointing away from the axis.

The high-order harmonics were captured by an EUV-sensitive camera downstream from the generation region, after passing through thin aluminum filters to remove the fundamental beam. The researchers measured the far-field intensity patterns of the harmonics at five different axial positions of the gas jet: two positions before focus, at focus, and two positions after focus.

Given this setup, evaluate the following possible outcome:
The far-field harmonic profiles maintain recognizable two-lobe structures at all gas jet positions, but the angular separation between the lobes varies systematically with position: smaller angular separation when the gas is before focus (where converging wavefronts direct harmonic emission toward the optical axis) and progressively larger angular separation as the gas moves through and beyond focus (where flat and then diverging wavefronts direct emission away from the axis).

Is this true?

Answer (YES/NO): NO